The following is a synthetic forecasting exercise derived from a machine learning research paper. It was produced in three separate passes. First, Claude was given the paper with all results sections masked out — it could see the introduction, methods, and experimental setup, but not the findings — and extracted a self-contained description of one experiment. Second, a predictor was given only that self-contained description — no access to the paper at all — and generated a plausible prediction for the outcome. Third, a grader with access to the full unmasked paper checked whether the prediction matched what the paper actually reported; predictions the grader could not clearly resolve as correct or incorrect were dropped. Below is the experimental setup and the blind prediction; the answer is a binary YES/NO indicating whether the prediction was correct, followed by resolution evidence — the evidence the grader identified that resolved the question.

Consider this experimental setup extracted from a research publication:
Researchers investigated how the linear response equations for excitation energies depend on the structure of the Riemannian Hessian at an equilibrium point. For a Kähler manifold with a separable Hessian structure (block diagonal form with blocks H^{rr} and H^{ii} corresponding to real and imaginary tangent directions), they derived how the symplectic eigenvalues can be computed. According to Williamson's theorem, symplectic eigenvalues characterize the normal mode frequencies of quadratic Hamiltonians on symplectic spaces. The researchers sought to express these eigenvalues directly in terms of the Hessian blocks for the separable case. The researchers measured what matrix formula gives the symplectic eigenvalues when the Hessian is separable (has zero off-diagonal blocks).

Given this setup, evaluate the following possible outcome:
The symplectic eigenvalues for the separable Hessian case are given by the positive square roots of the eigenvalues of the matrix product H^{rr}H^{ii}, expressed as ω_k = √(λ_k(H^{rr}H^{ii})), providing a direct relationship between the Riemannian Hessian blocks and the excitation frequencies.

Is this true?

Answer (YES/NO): YES